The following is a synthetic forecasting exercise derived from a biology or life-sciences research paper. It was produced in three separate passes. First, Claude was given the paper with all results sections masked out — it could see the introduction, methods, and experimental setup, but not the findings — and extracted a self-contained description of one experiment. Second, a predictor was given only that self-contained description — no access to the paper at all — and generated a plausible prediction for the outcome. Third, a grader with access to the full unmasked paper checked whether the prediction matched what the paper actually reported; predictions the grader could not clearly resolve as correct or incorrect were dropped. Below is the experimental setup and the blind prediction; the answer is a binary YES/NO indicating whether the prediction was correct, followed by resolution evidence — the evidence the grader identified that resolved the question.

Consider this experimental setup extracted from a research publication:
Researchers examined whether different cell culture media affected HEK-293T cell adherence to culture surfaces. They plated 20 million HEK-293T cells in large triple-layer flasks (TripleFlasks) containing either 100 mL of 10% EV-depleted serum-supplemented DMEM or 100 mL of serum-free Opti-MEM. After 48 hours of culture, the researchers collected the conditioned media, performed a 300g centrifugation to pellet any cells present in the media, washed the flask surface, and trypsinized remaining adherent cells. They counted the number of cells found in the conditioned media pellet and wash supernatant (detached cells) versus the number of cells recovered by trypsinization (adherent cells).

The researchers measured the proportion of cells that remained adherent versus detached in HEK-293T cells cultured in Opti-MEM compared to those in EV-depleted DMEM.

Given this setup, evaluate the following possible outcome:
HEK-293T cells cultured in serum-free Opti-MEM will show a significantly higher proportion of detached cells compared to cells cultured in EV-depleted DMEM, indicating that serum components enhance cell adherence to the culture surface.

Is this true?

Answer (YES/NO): YES